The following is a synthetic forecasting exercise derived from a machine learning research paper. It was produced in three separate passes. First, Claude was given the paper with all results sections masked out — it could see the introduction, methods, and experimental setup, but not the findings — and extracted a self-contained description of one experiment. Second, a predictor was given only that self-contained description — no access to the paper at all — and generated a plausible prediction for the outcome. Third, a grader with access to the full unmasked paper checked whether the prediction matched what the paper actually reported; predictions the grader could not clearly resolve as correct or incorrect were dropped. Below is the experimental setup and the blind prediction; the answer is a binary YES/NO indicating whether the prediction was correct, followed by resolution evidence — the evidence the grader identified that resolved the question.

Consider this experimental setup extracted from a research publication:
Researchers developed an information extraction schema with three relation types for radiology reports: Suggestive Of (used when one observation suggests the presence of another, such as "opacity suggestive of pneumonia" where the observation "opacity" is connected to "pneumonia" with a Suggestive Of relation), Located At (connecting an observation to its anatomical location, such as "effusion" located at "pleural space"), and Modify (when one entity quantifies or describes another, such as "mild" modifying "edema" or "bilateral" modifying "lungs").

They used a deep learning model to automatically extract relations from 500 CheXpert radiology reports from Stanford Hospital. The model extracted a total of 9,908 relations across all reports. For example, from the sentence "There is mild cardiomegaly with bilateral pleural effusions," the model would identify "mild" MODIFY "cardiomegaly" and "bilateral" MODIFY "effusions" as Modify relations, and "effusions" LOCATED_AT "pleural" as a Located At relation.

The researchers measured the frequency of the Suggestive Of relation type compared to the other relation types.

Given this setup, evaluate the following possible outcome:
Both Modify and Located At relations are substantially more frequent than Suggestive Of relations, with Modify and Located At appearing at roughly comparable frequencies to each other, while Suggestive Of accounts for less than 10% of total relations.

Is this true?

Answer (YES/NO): NO